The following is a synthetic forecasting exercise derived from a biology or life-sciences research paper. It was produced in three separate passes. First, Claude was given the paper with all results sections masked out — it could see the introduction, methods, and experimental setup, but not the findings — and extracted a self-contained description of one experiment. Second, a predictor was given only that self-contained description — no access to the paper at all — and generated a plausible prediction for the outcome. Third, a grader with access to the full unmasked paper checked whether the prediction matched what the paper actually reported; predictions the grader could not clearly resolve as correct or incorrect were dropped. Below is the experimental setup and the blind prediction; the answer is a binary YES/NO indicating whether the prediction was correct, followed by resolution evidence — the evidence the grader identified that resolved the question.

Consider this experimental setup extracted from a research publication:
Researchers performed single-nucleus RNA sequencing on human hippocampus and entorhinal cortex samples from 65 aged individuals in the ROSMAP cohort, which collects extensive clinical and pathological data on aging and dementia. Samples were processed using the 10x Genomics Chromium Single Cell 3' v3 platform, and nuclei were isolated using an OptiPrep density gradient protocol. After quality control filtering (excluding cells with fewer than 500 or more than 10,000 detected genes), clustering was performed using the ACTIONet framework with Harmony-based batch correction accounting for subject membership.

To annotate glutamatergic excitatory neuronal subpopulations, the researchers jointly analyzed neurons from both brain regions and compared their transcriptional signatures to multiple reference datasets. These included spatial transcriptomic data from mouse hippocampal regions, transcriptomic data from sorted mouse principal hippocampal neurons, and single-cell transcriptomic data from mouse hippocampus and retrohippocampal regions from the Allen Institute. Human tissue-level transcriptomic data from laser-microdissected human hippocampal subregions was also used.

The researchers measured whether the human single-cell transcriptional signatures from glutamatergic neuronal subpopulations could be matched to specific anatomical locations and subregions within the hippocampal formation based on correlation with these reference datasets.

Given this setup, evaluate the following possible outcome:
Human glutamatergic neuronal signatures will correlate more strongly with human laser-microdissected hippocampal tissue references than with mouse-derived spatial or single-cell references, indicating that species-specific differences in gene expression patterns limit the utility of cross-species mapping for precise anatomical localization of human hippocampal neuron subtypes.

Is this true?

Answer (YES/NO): NO